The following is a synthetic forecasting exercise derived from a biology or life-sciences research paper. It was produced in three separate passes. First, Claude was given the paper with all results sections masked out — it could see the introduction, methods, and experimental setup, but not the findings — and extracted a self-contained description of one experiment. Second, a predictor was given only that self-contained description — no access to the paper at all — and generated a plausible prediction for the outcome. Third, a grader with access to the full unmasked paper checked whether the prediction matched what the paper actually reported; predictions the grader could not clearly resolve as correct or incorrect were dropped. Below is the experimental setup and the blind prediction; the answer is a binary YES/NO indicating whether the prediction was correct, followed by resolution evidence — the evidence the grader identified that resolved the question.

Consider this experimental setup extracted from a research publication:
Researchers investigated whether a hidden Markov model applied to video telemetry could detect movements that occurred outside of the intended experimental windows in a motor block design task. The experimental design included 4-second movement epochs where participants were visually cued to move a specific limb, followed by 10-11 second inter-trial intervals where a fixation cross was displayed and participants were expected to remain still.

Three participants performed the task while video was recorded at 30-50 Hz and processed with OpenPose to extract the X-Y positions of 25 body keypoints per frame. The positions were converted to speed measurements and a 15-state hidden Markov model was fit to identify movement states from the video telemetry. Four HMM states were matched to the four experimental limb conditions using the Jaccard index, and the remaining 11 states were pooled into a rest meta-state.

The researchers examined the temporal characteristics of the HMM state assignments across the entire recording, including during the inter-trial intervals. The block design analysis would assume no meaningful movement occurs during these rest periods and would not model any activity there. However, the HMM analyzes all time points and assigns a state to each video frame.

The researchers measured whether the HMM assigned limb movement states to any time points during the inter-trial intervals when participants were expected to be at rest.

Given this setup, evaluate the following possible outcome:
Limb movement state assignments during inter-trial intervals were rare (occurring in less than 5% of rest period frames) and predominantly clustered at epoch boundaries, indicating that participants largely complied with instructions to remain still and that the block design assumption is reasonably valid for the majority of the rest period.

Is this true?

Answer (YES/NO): NO